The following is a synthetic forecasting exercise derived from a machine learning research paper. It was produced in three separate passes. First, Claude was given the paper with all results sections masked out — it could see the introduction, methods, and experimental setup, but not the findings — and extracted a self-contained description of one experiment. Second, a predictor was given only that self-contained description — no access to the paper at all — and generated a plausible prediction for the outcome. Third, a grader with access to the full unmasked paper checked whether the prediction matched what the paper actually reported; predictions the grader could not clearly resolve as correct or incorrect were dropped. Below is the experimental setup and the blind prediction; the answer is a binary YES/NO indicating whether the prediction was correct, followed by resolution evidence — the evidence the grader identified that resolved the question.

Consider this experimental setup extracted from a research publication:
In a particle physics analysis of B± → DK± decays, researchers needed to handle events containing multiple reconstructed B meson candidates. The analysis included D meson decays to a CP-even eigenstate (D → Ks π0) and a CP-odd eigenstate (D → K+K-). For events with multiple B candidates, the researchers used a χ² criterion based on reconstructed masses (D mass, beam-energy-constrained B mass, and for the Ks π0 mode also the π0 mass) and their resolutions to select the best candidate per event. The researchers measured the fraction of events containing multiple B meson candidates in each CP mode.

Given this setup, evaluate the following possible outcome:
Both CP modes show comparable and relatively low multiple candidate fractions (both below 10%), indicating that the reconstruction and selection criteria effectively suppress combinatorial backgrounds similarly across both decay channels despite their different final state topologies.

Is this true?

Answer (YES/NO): NO